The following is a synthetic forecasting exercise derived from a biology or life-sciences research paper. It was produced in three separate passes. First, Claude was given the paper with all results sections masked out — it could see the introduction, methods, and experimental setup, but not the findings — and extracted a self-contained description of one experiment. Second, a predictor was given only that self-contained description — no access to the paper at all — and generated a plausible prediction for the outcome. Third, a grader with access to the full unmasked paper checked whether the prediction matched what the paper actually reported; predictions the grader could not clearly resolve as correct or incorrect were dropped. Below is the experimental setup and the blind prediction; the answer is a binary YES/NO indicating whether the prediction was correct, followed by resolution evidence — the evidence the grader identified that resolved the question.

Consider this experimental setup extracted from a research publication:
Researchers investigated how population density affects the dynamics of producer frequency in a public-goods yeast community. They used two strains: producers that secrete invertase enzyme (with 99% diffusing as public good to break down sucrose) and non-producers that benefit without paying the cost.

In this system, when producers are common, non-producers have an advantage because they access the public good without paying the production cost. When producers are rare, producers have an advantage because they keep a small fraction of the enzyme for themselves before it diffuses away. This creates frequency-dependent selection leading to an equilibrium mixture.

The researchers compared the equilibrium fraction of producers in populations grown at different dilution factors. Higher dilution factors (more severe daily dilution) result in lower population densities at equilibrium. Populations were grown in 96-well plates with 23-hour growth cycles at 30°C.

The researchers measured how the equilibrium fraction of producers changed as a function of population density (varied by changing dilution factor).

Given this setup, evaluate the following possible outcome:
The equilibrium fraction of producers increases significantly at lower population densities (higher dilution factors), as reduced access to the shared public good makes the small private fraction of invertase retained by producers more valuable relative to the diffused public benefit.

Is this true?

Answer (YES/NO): YES